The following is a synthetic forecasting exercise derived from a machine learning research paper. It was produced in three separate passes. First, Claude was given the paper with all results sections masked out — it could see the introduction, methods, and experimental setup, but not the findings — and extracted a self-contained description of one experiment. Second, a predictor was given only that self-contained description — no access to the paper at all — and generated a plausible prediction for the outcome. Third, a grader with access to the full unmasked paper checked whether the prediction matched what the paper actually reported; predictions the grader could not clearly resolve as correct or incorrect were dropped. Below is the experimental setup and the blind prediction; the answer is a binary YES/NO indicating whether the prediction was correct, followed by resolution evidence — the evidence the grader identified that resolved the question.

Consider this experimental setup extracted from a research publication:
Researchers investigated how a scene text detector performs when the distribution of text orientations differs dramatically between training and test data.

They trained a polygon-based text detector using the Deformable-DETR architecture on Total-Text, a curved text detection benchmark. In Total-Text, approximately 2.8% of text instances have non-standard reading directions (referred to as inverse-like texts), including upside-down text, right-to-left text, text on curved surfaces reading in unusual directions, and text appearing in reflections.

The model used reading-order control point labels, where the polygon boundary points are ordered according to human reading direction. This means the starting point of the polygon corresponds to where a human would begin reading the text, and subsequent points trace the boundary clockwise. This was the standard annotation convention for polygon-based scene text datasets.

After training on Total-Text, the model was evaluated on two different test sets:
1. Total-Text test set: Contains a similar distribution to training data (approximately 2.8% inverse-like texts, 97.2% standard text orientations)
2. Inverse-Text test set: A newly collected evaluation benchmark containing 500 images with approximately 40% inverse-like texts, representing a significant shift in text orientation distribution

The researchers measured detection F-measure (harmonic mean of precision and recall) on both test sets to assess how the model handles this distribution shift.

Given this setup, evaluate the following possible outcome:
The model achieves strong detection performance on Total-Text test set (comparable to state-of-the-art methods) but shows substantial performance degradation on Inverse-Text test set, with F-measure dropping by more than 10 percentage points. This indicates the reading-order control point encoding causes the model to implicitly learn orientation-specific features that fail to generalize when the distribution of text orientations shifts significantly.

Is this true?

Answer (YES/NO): NO